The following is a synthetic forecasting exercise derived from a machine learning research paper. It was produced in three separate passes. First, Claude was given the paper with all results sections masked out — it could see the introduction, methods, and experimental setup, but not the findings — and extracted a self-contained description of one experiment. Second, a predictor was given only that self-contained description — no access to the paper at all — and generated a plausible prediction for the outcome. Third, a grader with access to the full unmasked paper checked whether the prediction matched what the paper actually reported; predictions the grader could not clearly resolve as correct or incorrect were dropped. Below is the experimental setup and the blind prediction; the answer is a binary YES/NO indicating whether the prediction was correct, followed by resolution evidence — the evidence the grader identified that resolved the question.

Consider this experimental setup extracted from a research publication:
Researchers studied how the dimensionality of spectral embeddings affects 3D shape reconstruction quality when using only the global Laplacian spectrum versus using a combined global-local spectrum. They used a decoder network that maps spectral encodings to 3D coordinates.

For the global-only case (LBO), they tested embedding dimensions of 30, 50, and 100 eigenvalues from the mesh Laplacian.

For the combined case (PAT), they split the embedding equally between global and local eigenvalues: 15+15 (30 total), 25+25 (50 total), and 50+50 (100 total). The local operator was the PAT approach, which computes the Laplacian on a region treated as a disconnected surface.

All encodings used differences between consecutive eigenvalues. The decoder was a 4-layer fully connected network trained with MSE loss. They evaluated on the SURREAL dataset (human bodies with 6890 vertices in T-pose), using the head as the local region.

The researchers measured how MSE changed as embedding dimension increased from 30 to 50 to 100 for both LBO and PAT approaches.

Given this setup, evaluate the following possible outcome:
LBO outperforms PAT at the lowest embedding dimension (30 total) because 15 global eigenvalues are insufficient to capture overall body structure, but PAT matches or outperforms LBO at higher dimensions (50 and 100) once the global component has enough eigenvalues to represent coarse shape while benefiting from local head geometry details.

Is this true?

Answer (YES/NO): NO